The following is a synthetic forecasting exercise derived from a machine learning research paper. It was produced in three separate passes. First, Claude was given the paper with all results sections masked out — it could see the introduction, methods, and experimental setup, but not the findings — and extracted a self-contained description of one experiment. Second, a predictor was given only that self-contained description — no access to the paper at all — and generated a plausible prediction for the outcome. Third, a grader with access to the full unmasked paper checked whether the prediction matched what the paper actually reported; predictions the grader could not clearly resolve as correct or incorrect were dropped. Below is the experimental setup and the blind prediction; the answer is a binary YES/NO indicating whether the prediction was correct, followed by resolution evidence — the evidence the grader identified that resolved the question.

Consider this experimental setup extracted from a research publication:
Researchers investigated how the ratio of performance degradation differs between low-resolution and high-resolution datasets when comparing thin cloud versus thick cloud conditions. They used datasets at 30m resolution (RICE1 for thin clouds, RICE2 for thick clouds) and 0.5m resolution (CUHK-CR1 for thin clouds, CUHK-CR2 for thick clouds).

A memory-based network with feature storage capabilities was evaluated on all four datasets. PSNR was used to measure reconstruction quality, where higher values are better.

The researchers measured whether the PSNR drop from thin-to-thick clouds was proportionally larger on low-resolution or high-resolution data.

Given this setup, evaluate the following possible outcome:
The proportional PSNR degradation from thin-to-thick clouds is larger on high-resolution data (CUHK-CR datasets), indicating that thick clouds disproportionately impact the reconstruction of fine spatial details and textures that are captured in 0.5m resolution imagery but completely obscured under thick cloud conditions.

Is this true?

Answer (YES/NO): YES